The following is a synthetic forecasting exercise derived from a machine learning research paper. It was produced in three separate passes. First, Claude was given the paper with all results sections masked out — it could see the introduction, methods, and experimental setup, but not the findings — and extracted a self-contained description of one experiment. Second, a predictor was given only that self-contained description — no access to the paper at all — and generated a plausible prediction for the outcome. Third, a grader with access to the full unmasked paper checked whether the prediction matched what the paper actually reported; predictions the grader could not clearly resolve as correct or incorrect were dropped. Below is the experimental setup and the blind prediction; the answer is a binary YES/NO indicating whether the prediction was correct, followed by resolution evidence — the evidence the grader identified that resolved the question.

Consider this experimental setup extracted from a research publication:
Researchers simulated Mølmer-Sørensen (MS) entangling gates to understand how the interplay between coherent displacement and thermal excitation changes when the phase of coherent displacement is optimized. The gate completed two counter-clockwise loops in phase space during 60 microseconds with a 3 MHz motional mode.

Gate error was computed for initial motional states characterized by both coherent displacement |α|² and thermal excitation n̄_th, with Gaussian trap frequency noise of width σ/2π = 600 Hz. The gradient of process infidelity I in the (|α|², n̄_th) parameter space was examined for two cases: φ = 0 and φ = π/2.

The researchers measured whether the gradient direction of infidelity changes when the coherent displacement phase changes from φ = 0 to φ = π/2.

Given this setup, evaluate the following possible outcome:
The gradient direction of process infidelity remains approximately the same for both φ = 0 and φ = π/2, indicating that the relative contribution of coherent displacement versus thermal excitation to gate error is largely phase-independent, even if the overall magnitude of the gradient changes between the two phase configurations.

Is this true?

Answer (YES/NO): NO